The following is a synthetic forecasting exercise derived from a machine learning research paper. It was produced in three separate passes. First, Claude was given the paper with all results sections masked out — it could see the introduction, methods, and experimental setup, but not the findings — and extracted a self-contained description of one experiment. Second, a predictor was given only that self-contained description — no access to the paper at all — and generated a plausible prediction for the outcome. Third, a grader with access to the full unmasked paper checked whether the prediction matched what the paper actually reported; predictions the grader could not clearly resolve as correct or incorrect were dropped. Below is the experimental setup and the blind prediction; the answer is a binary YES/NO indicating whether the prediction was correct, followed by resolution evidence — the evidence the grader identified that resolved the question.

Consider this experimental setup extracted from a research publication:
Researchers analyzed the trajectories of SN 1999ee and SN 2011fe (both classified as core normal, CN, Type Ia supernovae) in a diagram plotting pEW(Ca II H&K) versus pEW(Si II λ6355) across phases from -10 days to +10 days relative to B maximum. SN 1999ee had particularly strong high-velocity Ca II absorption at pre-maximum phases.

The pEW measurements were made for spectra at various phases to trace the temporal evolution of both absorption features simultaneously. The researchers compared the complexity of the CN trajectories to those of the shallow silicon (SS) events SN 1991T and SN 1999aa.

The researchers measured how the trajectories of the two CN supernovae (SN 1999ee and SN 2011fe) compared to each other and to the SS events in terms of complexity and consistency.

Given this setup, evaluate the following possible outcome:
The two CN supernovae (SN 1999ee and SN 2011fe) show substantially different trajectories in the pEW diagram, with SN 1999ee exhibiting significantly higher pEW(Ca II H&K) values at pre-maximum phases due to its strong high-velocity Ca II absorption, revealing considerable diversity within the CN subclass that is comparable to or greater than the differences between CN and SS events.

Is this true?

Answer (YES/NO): NO